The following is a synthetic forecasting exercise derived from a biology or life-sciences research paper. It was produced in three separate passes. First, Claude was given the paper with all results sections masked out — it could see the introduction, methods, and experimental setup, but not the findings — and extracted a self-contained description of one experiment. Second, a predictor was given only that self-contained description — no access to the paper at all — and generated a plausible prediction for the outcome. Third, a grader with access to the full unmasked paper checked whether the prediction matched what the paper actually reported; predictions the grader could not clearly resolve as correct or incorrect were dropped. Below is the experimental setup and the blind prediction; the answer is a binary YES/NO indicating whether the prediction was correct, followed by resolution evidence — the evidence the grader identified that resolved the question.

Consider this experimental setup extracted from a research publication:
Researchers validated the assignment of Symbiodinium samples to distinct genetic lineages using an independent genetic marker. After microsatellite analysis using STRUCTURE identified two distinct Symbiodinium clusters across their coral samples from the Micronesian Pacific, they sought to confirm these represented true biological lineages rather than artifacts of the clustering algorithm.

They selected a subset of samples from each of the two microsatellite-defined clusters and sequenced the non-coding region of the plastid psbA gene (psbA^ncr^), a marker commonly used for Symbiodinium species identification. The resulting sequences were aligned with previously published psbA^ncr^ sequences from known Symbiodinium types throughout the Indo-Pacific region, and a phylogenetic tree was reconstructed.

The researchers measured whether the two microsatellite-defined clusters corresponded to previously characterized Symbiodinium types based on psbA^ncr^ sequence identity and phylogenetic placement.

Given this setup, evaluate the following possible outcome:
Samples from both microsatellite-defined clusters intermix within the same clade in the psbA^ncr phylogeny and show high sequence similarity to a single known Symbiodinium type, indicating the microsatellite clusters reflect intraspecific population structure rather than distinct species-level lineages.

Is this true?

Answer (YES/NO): NO